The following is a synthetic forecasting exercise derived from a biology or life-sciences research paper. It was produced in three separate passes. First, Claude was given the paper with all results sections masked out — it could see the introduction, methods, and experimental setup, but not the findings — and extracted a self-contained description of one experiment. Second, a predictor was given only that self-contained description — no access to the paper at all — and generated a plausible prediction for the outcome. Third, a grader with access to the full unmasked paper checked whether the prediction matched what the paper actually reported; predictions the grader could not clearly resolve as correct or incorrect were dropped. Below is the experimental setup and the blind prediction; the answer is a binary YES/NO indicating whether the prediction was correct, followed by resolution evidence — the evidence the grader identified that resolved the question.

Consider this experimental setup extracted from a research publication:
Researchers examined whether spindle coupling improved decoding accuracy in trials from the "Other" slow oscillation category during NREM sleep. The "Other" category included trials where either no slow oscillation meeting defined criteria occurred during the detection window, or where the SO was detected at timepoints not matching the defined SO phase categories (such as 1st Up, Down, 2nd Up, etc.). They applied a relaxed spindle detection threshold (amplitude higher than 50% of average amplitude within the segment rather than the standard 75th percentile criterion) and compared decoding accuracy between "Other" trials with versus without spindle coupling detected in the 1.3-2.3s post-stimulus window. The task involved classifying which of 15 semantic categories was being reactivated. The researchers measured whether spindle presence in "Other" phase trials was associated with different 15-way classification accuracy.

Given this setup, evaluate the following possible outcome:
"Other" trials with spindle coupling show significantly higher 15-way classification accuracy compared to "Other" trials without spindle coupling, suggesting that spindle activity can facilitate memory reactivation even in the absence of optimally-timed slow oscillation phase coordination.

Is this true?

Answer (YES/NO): YES